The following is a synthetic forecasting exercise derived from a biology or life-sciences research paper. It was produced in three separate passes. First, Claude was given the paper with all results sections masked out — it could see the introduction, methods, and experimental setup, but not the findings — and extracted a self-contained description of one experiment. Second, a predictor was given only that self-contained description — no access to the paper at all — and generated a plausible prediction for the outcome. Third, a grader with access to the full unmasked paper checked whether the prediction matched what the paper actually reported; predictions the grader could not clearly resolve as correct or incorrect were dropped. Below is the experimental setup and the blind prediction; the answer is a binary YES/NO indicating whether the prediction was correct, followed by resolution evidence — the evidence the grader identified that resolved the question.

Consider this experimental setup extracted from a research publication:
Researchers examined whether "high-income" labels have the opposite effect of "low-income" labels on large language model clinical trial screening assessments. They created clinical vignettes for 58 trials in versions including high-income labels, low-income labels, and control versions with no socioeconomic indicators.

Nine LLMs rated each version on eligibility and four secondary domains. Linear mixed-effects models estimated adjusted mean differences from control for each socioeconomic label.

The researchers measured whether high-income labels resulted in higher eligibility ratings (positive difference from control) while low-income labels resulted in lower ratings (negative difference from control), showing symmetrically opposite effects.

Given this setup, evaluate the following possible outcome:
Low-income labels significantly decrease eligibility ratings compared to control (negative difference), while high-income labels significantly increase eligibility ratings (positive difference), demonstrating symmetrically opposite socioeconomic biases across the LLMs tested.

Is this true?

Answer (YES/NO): NO